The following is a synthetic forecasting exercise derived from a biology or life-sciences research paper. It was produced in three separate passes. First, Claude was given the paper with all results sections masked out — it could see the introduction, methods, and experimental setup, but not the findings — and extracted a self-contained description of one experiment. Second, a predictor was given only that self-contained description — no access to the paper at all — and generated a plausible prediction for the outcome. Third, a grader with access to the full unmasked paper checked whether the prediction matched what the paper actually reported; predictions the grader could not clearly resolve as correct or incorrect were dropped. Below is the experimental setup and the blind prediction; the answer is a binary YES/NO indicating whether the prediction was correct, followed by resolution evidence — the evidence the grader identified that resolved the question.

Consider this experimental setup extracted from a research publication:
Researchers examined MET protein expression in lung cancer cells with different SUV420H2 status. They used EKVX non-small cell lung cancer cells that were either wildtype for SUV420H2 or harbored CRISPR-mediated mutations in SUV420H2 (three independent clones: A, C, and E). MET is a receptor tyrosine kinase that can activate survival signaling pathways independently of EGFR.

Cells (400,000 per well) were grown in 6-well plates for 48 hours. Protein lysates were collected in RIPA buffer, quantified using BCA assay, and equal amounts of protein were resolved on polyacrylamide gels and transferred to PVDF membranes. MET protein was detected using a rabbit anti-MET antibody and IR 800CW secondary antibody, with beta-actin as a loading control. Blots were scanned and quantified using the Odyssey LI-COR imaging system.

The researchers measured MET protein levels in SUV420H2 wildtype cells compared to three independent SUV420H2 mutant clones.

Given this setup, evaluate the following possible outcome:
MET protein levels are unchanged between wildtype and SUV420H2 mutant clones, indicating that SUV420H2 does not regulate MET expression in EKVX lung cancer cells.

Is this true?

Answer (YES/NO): NO